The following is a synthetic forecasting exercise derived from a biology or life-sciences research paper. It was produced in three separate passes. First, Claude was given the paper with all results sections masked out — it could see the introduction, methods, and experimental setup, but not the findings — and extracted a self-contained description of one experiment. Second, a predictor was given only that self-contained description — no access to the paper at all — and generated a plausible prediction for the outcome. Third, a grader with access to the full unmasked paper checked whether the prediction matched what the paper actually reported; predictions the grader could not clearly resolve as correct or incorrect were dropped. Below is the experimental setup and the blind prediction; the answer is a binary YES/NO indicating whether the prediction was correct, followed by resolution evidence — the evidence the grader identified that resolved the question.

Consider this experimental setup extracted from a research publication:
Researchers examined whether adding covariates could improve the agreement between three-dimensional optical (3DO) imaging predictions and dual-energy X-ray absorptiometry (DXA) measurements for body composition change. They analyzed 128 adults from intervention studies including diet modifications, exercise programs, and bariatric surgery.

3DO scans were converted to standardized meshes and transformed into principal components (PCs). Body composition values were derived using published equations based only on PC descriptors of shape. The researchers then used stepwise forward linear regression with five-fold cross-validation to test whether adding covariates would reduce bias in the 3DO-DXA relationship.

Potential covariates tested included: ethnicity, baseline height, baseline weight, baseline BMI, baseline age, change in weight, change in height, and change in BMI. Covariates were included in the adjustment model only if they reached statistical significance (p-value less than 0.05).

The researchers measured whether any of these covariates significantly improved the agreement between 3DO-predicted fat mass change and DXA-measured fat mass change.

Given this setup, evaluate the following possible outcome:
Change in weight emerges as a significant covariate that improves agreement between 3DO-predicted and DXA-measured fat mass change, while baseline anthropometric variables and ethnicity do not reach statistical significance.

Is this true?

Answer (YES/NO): YES